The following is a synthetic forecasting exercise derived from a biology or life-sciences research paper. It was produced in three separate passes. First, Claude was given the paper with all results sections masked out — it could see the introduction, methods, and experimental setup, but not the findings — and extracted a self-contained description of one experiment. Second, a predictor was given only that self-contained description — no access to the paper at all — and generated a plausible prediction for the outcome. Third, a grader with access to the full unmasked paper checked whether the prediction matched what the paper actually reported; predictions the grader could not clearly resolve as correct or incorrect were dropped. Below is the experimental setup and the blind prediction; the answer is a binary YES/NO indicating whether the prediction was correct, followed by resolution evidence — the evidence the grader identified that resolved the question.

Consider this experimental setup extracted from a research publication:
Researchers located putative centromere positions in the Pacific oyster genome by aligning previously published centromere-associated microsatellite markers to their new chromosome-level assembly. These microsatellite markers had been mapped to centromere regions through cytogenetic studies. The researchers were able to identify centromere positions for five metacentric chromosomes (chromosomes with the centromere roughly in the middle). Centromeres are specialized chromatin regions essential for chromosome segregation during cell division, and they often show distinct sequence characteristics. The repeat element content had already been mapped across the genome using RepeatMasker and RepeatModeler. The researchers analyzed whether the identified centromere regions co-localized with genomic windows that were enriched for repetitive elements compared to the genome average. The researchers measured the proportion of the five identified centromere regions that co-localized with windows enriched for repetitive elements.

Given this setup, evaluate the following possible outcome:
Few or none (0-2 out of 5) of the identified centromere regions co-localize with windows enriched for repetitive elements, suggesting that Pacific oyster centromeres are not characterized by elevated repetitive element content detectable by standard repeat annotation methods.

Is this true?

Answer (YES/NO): NO